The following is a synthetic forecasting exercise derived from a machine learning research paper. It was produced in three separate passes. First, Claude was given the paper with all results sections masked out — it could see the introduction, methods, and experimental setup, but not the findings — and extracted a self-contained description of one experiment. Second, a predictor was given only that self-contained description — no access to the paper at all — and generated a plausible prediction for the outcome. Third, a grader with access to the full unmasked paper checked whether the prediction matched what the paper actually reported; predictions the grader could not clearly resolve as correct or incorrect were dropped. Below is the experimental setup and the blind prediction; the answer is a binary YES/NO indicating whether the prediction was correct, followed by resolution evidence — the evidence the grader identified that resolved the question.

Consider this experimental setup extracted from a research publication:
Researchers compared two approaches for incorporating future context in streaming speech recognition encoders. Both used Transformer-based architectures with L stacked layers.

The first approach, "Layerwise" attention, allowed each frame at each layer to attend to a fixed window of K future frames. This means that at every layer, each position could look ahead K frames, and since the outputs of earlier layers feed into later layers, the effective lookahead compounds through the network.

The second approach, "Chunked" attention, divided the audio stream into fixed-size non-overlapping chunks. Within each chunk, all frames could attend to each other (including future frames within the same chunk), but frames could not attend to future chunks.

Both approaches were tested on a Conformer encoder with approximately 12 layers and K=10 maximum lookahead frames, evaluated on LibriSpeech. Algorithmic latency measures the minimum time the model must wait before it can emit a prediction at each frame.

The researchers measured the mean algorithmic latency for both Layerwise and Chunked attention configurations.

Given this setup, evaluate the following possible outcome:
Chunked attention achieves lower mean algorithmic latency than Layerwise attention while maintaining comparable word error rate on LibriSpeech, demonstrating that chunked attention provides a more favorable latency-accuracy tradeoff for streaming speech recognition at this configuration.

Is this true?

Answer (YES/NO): NO